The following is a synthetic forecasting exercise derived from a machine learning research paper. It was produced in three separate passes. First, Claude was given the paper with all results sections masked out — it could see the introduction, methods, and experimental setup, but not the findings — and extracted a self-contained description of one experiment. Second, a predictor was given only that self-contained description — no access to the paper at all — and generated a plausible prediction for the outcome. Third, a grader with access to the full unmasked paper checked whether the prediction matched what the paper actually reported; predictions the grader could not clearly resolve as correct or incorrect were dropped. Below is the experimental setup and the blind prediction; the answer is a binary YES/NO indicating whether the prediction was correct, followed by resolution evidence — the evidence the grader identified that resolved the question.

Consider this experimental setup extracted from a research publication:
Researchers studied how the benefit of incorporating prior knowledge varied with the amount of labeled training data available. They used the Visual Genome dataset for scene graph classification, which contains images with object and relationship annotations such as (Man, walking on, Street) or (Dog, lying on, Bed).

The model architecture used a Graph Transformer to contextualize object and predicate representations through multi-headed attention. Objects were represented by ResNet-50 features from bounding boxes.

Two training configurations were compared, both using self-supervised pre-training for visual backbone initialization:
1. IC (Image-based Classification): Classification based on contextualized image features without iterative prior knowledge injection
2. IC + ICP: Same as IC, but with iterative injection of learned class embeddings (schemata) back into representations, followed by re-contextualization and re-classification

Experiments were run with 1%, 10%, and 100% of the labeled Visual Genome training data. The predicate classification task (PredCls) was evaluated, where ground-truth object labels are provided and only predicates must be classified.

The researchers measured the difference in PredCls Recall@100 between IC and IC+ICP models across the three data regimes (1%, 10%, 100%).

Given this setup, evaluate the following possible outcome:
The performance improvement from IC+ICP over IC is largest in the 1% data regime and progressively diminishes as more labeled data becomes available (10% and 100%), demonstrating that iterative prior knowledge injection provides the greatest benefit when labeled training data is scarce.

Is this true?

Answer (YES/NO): YES